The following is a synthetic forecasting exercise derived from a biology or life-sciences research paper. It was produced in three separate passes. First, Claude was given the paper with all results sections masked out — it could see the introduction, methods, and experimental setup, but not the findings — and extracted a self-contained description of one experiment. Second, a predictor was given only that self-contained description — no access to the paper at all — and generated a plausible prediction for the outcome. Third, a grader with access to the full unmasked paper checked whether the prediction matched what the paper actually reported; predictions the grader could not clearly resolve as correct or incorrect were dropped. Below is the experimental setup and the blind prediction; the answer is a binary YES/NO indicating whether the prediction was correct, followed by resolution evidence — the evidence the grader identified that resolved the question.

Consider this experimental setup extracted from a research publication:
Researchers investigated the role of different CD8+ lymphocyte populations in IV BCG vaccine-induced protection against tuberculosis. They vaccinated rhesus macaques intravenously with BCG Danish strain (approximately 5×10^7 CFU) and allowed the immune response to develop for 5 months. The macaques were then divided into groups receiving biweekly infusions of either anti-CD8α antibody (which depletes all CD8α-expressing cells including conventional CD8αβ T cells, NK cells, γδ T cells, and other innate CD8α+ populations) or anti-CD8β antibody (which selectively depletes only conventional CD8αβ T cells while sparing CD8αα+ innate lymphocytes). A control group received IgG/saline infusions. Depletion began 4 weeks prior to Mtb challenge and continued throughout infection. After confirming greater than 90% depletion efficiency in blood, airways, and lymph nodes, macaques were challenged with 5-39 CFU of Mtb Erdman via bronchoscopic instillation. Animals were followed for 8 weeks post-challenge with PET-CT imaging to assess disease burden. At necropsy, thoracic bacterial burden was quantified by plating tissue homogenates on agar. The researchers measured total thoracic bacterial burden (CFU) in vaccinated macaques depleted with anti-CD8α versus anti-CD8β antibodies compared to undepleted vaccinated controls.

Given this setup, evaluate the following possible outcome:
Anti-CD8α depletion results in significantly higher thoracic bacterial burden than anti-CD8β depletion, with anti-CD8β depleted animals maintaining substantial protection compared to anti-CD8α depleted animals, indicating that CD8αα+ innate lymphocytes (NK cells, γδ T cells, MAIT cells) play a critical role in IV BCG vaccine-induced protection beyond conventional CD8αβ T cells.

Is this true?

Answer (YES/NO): YES